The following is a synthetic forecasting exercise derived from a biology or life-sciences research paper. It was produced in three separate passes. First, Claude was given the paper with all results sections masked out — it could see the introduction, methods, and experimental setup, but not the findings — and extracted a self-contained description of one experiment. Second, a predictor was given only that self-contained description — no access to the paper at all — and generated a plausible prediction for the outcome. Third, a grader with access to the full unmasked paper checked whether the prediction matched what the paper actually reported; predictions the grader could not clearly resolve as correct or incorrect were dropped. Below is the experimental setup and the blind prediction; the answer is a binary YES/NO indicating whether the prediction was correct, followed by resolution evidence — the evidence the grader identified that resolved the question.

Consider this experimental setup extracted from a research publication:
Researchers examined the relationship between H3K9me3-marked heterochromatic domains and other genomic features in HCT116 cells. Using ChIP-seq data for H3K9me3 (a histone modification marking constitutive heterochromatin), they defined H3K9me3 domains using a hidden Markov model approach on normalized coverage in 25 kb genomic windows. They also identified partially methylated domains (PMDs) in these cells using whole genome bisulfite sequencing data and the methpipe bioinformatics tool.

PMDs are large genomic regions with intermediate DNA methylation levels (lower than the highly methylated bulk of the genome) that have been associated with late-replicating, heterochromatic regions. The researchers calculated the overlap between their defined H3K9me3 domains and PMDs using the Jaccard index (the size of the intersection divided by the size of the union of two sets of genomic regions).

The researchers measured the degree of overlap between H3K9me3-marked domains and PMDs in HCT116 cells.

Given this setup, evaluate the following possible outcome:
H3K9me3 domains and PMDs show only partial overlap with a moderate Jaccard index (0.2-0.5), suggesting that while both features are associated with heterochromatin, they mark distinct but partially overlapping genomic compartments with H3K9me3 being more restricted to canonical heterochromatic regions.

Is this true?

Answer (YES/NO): NO